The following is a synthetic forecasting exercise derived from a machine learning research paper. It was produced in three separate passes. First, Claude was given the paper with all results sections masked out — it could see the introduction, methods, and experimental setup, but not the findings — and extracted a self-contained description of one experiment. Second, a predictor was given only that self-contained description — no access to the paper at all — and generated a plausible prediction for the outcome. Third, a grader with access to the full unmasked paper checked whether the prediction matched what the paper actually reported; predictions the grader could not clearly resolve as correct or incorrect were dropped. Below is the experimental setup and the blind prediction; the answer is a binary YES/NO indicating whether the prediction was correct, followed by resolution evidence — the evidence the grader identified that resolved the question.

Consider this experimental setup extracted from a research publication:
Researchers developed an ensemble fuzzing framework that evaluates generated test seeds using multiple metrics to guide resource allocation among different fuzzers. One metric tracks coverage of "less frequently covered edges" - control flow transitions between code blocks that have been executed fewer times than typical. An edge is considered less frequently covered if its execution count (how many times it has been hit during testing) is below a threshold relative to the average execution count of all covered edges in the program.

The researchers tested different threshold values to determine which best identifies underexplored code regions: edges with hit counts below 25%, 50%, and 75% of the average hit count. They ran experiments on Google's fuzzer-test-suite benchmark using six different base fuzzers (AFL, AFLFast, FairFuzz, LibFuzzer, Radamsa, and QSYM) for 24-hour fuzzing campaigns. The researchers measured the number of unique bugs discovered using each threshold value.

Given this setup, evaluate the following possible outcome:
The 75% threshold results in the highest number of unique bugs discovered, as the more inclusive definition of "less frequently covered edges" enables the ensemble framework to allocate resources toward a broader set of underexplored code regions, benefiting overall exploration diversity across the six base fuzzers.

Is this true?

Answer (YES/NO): NO